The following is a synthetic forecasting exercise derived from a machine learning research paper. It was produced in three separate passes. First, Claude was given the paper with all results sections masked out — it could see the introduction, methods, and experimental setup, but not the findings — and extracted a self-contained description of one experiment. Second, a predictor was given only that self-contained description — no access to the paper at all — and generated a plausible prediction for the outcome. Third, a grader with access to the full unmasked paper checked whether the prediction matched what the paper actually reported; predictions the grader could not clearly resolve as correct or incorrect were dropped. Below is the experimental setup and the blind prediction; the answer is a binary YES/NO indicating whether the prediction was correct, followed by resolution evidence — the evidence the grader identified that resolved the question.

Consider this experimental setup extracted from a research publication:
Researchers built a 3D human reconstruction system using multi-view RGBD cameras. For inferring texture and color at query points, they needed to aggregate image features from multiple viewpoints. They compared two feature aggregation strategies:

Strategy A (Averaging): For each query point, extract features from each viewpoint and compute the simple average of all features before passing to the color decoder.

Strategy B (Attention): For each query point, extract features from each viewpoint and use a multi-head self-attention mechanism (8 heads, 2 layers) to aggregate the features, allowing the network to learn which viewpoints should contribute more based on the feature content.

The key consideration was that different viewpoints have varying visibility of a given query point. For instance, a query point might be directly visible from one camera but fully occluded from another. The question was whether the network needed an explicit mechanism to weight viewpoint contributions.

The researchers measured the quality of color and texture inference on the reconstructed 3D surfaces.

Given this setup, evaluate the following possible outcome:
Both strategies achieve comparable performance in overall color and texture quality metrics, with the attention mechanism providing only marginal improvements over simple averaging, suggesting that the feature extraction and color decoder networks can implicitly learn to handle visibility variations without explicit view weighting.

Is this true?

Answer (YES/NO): NO